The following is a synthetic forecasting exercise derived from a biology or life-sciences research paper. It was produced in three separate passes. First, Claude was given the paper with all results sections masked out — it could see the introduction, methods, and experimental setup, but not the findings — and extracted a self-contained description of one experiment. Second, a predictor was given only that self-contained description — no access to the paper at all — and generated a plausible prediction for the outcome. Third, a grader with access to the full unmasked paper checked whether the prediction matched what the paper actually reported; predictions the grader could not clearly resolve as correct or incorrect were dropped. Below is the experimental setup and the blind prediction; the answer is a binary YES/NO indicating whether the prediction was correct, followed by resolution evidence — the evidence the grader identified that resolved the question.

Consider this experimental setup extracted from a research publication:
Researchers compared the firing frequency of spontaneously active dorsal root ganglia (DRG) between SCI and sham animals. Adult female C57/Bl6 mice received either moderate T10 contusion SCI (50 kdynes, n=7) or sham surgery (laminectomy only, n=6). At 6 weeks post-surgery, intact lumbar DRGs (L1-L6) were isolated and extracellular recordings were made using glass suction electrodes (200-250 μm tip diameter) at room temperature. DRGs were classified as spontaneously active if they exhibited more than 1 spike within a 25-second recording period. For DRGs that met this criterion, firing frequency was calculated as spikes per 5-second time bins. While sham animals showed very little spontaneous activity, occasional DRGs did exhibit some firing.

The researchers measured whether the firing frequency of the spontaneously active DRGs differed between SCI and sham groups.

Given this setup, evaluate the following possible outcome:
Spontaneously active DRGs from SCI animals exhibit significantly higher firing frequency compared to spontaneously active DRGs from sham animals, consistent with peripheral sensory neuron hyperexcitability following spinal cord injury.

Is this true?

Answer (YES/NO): YES